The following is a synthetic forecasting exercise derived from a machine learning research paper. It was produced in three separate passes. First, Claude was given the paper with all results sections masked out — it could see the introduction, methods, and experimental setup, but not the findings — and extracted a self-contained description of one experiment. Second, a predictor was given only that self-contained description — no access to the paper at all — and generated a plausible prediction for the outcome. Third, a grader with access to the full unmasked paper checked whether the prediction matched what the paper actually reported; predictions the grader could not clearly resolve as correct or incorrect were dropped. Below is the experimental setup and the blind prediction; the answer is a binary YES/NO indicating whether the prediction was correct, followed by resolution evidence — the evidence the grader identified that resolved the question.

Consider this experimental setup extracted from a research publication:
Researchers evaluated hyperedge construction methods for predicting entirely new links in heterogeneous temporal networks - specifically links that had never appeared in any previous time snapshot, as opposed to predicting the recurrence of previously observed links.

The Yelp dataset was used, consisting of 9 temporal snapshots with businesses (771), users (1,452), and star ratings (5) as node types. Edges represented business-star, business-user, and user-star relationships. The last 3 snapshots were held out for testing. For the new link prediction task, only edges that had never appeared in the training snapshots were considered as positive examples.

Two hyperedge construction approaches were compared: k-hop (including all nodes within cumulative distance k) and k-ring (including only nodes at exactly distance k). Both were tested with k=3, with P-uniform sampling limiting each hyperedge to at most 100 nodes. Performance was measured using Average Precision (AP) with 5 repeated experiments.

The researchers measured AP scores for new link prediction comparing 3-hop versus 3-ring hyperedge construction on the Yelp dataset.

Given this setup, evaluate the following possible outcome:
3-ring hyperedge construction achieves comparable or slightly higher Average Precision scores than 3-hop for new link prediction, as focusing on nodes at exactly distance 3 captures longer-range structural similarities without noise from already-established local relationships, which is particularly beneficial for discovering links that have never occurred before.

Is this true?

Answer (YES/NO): NO